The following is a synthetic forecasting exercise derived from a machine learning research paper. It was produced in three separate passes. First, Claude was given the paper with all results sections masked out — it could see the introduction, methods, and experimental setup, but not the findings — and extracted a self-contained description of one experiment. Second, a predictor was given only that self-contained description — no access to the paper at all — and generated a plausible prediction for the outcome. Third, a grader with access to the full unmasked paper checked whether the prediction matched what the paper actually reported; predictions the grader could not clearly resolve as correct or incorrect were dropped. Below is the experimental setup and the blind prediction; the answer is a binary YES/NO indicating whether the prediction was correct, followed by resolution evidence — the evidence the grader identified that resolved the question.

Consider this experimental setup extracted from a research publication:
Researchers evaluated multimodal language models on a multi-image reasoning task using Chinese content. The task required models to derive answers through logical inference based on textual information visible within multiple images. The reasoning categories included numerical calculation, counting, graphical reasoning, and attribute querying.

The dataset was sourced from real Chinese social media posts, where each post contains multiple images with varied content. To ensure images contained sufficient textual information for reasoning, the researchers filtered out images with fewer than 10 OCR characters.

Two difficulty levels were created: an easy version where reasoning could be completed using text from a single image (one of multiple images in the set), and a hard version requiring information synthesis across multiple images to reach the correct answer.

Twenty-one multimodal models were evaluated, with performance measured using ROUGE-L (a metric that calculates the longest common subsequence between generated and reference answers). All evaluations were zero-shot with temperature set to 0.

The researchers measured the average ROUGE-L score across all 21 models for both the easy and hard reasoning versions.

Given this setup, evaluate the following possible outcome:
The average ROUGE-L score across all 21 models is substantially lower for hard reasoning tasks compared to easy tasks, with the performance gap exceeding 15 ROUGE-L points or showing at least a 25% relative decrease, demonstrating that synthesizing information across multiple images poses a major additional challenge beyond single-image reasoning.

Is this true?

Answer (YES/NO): NO